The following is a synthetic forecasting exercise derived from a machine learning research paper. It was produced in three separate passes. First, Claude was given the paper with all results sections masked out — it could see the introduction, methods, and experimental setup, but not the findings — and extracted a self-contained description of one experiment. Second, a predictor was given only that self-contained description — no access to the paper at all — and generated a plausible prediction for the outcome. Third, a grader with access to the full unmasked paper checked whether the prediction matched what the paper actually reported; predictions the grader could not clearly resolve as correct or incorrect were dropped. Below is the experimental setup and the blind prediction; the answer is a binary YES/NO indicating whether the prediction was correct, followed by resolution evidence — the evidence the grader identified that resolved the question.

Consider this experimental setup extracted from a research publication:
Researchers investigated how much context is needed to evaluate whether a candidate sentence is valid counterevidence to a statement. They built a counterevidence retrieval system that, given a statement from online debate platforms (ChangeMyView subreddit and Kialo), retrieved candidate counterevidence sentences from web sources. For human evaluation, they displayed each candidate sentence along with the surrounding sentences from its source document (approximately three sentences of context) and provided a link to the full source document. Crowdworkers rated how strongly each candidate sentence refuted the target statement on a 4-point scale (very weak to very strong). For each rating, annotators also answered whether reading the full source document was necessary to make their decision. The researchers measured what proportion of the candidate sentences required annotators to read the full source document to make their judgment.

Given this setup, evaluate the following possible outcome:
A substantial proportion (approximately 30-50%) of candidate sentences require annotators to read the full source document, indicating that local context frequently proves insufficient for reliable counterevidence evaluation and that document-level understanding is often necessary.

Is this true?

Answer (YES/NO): NO